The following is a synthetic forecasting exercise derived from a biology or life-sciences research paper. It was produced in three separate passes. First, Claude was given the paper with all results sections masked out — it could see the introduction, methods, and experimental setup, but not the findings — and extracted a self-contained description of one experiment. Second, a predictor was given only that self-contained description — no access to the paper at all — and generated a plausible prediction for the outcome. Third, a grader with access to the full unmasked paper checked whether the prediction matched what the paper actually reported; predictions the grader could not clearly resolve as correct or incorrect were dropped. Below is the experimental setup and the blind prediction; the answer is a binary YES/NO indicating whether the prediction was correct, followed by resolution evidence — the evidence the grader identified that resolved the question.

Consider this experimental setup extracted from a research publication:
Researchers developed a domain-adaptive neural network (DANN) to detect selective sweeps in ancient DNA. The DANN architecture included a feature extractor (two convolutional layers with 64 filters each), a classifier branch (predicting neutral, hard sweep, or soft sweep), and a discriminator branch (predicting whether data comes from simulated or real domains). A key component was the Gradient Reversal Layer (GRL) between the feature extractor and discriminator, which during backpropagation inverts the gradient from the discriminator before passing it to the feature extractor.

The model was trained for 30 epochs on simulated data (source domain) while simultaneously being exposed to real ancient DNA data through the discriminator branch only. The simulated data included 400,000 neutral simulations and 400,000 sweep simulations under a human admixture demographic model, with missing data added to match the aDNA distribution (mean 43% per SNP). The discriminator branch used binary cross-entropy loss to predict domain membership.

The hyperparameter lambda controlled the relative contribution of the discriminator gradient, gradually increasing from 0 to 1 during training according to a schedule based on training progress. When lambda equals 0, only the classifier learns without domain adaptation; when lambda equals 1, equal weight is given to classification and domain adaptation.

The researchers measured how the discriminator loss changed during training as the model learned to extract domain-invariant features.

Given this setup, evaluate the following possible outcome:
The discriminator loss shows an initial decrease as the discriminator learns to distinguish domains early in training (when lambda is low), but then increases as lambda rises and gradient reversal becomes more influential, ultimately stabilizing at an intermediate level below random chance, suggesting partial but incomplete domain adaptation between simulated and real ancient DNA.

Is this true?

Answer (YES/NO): NO